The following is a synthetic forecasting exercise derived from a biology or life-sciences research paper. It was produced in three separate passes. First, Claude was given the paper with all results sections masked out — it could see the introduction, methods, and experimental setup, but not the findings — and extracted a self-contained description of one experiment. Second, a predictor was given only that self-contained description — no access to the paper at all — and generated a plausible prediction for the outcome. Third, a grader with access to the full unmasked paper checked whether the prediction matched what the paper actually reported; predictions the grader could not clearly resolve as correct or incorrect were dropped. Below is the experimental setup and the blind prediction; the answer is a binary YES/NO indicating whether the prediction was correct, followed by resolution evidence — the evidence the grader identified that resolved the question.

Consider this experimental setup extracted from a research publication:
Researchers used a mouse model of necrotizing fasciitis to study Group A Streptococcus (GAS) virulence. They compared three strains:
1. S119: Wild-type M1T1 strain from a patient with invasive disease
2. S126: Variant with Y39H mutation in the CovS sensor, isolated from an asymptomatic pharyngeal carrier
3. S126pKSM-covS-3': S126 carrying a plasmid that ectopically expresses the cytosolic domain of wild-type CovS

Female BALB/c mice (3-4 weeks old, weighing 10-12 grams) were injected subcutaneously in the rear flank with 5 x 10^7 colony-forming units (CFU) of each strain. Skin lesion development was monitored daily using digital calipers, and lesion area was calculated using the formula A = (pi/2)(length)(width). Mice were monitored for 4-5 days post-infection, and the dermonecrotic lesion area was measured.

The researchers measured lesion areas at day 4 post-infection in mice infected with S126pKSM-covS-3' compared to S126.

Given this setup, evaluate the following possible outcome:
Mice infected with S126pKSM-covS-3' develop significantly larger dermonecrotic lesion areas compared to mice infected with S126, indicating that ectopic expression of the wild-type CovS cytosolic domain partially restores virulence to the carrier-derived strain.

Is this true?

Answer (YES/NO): NO